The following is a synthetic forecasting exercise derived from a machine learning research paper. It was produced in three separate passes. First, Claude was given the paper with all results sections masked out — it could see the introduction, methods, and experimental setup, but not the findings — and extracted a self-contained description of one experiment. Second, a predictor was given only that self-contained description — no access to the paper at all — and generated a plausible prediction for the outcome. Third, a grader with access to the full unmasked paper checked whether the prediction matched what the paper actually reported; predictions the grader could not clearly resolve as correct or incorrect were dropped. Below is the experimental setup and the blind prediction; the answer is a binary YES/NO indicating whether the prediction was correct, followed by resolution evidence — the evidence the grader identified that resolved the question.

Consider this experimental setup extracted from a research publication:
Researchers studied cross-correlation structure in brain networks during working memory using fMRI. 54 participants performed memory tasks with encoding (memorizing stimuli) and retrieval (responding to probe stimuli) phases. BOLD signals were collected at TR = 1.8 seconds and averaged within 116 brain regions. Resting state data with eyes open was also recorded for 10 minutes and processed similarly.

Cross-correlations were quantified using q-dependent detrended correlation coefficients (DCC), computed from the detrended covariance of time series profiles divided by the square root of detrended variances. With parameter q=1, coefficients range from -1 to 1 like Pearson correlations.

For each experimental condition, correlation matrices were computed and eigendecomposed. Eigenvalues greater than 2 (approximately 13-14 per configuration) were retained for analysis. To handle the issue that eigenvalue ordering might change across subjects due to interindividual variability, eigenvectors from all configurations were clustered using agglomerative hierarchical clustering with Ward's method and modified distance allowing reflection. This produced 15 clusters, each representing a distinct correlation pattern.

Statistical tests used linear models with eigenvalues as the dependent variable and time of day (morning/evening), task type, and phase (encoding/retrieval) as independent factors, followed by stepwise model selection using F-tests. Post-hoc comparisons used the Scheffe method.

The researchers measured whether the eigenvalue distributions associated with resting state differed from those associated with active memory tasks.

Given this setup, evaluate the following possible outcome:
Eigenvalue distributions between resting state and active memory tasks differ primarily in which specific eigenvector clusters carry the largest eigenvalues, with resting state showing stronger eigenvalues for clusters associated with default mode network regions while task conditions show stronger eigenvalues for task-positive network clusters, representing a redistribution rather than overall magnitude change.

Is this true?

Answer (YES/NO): NO